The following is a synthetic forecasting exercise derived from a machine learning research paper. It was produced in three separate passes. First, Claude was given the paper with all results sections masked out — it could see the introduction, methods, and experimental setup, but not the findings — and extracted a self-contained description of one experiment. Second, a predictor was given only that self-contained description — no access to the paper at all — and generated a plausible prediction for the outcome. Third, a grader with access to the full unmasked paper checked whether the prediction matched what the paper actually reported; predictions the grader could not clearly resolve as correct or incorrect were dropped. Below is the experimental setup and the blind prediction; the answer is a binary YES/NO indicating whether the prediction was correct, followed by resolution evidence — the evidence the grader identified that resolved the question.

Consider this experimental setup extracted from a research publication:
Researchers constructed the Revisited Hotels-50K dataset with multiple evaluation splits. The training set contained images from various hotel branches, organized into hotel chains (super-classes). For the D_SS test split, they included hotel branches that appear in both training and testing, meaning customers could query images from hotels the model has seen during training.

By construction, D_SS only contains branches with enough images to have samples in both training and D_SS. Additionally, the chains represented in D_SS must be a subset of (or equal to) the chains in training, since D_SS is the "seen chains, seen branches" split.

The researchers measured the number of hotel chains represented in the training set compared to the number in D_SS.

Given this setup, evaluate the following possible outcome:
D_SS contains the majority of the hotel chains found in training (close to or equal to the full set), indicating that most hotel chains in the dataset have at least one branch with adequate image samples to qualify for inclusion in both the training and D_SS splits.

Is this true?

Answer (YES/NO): YES